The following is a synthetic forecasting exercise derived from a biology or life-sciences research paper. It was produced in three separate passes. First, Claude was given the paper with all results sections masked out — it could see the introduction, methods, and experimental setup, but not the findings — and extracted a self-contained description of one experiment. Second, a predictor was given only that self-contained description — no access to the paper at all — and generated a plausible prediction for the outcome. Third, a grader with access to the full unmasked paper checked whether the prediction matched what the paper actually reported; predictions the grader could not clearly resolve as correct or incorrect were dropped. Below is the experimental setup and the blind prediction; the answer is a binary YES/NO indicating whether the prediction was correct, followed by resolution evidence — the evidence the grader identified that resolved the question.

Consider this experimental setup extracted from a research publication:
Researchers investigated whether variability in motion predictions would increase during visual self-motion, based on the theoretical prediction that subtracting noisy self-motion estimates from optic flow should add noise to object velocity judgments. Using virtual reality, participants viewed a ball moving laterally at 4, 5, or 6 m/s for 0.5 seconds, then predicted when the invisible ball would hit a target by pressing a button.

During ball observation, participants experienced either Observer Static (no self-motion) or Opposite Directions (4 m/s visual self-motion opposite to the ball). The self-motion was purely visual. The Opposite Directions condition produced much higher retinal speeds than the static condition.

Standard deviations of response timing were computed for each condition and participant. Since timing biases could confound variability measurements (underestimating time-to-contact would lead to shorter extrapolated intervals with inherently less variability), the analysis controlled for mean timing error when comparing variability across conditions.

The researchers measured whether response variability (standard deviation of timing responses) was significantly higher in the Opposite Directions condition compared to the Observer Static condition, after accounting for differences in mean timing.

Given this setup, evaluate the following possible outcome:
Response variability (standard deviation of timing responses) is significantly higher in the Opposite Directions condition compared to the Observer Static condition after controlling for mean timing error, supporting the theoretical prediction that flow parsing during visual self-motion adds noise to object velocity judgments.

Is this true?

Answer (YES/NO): NO